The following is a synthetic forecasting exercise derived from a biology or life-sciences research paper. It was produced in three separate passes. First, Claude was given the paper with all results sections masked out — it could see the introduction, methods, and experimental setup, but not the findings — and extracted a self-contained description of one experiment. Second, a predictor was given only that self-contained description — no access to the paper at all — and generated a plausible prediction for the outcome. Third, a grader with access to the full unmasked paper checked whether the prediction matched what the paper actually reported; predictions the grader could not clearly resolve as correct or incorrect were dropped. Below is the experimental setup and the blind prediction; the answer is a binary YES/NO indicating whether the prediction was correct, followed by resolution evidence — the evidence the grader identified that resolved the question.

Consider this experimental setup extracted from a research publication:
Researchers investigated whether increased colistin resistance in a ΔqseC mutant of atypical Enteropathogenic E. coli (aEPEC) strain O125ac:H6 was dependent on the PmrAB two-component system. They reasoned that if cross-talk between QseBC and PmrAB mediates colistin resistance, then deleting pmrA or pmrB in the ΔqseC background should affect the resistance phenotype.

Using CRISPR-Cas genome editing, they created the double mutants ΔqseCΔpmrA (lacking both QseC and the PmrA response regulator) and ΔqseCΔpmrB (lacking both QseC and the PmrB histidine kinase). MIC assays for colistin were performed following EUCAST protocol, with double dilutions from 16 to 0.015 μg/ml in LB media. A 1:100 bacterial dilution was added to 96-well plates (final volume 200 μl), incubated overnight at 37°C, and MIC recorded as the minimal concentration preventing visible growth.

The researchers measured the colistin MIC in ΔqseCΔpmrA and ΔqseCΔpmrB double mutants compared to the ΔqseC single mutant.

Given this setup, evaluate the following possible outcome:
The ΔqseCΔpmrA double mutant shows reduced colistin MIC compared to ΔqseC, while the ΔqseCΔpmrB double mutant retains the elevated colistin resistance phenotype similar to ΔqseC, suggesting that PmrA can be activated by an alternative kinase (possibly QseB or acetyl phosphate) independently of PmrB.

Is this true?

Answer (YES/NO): NO